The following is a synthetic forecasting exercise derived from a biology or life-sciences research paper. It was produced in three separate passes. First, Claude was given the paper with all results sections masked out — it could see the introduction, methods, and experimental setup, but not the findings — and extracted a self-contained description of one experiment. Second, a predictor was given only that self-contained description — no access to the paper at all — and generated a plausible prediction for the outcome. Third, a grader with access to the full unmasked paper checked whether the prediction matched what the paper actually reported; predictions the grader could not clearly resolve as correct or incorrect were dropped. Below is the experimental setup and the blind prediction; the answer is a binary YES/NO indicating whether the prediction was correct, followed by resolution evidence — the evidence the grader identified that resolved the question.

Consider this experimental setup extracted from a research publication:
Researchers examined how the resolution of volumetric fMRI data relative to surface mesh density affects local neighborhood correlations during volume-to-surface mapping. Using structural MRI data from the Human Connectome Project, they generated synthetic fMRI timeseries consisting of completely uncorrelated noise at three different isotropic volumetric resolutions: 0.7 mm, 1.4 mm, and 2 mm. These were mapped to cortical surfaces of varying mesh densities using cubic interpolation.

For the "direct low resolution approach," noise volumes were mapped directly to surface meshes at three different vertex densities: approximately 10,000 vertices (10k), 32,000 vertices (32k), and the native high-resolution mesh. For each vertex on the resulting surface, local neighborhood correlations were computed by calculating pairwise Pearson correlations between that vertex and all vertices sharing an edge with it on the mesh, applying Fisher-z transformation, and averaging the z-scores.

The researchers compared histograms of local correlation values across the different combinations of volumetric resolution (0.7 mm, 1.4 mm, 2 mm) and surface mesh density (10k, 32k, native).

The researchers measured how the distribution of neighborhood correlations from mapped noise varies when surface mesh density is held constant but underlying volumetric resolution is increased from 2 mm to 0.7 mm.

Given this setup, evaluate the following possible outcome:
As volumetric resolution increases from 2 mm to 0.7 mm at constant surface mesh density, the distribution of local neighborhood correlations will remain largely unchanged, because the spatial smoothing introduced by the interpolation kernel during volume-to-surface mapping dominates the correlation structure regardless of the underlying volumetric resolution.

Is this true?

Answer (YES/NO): NO